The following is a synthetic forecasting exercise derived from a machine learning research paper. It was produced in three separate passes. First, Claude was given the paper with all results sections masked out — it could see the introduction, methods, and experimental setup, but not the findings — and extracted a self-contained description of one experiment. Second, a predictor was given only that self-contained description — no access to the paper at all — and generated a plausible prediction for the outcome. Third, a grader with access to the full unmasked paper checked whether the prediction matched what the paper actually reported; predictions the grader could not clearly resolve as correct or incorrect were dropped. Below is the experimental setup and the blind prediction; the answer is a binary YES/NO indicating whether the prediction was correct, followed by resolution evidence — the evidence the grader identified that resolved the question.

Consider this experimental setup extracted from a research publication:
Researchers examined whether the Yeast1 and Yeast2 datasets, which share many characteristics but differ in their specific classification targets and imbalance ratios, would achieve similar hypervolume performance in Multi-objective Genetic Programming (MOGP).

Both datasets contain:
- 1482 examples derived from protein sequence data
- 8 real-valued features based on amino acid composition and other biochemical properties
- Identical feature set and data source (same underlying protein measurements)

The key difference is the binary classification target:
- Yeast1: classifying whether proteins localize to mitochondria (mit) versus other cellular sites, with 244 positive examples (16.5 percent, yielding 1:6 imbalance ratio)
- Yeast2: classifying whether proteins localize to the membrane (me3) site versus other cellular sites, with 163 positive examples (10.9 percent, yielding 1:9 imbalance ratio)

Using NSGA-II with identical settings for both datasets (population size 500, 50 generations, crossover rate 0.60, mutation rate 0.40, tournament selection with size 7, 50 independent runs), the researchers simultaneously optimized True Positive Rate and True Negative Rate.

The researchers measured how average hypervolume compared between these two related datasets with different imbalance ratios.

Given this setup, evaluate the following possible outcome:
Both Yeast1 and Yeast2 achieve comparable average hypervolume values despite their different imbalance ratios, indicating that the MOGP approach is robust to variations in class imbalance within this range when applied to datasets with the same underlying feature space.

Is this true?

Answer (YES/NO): NO